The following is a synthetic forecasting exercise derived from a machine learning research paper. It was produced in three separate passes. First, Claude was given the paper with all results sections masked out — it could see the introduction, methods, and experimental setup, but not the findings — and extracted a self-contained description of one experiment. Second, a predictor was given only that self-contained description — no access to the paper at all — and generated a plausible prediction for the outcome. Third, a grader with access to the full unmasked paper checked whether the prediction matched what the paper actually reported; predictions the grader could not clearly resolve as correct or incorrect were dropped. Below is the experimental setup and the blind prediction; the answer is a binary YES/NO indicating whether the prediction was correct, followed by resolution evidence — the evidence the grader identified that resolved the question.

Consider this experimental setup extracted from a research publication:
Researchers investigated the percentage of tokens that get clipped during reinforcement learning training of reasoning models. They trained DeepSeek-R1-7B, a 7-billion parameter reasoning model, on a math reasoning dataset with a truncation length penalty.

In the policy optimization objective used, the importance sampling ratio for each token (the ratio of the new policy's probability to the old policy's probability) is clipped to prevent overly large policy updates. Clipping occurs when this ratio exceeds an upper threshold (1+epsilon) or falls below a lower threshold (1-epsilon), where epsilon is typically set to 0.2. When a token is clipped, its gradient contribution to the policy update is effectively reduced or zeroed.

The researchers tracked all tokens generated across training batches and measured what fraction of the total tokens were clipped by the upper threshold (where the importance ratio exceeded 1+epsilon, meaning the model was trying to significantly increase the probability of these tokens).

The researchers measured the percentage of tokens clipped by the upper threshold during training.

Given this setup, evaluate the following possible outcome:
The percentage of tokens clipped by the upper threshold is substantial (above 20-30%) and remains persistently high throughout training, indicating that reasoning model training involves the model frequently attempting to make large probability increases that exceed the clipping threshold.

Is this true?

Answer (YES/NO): NO